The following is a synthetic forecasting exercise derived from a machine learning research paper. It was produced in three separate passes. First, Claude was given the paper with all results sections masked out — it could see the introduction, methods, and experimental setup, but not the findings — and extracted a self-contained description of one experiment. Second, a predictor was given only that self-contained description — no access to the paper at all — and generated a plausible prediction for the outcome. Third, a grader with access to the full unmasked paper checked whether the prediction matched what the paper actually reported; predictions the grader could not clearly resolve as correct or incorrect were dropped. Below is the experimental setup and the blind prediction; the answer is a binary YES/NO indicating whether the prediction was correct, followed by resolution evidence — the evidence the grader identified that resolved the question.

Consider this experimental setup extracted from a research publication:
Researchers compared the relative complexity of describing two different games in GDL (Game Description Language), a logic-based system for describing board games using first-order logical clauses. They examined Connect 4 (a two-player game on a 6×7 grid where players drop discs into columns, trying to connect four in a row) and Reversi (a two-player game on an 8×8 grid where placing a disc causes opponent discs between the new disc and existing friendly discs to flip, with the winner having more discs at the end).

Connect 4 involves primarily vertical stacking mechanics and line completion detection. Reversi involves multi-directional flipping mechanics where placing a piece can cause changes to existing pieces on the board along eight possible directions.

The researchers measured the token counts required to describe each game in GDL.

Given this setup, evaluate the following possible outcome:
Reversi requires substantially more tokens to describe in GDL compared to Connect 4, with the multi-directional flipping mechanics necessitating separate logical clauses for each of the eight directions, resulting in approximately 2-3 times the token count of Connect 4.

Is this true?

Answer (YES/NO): NO